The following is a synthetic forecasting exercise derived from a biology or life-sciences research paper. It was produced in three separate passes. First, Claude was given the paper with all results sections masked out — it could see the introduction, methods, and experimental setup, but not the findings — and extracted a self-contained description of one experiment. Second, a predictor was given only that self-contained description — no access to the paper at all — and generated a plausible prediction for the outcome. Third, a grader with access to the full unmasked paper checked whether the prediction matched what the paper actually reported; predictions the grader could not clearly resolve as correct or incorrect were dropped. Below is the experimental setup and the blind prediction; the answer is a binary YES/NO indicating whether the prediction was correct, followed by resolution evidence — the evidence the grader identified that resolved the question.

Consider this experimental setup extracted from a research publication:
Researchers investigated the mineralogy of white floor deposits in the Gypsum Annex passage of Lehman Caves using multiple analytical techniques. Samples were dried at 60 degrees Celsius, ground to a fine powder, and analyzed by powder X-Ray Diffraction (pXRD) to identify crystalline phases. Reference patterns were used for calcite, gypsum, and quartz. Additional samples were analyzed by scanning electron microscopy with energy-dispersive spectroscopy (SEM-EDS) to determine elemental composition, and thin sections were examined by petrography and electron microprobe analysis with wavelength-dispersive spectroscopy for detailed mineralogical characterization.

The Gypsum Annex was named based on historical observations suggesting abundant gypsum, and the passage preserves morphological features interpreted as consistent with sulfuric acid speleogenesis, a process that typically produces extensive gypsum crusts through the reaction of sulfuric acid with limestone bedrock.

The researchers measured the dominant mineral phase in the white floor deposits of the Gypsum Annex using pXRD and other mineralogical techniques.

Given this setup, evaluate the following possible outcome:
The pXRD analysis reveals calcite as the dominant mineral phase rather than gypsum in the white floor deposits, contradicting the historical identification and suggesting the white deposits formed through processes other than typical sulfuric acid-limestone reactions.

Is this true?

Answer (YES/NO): NO